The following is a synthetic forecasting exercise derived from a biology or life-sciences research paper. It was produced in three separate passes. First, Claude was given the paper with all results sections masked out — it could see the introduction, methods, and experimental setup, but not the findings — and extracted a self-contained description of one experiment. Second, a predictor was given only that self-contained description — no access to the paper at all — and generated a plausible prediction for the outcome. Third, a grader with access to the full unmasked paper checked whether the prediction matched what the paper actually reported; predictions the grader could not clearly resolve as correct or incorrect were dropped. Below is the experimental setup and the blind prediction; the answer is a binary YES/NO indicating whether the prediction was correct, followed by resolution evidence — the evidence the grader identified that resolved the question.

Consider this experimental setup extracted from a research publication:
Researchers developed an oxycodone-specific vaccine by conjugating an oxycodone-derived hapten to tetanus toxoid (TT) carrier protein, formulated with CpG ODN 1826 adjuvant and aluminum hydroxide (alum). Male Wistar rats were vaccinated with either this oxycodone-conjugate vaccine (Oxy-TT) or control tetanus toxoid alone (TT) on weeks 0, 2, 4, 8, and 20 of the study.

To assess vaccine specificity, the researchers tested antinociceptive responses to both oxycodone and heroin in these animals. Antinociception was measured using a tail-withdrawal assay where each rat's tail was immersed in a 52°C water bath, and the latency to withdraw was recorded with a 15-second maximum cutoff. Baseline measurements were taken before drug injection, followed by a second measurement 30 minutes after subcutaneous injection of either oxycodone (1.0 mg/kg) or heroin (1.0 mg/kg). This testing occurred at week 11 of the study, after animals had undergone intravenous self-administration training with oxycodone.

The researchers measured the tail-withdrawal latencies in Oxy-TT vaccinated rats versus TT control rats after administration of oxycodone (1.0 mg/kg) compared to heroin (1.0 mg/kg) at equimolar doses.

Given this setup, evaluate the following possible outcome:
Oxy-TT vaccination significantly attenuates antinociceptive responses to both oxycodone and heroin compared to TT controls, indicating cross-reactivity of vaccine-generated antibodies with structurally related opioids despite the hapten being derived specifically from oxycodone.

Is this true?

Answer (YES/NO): NO